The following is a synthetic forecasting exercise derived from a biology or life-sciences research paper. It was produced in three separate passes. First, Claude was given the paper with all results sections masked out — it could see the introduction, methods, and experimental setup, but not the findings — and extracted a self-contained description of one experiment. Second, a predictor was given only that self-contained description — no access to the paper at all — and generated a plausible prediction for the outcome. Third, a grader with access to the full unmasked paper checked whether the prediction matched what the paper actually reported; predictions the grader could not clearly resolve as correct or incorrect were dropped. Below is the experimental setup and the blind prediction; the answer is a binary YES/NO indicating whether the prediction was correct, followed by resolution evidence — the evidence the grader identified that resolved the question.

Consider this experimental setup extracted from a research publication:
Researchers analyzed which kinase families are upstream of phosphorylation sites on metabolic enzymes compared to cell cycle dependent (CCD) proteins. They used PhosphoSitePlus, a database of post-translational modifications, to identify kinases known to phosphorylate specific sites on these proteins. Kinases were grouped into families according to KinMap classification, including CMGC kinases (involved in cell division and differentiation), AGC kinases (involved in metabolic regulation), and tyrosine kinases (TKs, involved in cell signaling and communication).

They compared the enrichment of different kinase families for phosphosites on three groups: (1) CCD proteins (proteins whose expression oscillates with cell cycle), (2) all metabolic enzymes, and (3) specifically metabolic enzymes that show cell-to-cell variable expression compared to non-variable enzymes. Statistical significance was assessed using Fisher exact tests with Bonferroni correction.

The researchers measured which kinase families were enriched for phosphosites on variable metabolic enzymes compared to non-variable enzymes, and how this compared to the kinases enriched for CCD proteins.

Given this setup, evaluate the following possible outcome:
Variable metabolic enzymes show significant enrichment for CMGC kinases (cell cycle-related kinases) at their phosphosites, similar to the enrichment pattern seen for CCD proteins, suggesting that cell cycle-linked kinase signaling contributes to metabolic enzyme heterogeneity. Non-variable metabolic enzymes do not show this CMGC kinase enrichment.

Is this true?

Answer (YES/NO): NO